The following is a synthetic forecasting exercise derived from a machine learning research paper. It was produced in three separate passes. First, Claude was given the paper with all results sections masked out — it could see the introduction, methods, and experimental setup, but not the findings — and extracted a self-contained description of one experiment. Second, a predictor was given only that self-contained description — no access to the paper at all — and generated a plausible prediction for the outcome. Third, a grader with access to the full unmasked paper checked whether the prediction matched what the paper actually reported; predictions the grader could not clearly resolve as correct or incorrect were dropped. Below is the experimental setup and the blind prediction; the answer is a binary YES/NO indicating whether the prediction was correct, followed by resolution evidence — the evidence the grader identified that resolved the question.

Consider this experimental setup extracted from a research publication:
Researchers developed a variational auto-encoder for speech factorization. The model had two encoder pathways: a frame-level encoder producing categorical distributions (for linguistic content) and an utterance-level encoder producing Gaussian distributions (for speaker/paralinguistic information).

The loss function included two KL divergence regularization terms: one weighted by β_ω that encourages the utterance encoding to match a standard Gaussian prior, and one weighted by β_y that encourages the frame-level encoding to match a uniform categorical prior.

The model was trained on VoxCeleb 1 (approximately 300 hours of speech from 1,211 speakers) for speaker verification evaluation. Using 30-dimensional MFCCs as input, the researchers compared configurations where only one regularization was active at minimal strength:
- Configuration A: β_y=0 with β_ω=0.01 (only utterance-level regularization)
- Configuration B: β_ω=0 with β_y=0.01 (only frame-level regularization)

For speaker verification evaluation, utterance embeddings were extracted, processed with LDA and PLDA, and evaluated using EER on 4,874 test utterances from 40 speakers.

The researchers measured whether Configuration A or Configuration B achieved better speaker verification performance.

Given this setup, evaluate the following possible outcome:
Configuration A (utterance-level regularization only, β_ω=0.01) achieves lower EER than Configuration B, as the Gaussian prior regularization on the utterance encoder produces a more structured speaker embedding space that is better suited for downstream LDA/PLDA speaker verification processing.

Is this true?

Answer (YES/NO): YES